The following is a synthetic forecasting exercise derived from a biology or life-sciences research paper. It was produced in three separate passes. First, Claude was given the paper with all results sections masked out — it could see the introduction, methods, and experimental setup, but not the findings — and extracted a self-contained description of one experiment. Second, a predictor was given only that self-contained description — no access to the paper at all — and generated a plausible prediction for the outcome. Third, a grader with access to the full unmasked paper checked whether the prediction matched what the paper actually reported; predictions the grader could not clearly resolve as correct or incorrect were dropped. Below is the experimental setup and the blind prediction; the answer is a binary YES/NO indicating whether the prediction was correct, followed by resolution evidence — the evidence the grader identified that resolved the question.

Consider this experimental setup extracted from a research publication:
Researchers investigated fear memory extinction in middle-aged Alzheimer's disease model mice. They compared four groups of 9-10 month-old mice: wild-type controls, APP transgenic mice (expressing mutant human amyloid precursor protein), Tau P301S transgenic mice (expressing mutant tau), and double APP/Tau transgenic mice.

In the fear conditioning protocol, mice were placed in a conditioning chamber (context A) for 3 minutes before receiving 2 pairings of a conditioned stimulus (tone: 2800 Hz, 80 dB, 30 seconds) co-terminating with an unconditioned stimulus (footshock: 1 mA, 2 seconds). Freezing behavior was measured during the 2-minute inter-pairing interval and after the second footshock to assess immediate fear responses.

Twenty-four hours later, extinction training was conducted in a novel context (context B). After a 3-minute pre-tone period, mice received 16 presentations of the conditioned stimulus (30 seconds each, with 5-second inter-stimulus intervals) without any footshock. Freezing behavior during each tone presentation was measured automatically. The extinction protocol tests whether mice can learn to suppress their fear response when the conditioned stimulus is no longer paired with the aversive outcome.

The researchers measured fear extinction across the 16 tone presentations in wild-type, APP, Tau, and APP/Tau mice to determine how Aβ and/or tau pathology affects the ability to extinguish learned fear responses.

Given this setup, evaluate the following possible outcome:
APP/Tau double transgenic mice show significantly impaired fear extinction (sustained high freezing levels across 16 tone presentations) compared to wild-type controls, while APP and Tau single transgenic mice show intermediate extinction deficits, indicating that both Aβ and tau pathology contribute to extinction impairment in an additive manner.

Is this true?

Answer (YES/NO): NO